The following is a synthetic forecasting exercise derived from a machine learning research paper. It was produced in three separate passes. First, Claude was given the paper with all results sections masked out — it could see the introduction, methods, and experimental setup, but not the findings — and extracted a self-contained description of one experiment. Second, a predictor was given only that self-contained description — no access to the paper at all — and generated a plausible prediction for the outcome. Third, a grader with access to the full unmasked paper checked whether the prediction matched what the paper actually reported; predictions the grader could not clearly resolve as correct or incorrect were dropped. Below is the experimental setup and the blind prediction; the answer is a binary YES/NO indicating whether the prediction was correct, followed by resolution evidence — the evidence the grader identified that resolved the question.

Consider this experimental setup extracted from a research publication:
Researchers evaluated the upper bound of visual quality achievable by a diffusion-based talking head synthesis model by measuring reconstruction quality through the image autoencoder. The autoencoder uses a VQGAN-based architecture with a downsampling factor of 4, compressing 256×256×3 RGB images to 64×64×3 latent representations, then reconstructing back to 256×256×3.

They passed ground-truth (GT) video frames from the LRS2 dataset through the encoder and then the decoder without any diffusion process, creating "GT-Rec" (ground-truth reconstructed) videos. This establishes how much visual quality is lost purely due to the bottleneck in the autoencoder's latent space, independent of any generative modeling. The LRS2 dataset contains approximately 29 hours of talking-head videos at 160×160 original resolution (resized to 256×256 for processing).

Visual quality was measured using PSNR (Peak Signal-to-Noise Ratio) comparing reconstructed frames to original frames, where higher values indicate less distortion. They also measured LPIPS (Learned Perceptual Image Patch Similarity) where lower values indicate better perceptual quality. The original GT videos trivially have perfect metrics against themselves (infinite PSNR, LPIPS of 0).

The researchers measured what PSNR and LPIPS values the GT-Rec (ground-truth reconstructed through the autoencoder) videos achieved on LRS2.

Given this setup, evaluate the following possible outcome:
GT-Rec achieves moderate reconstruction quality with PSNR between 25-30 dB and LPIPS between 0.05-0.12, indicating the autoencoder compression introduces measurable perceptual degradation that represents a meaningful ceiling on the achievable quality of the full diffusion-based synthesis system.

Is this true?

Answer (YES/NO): NO